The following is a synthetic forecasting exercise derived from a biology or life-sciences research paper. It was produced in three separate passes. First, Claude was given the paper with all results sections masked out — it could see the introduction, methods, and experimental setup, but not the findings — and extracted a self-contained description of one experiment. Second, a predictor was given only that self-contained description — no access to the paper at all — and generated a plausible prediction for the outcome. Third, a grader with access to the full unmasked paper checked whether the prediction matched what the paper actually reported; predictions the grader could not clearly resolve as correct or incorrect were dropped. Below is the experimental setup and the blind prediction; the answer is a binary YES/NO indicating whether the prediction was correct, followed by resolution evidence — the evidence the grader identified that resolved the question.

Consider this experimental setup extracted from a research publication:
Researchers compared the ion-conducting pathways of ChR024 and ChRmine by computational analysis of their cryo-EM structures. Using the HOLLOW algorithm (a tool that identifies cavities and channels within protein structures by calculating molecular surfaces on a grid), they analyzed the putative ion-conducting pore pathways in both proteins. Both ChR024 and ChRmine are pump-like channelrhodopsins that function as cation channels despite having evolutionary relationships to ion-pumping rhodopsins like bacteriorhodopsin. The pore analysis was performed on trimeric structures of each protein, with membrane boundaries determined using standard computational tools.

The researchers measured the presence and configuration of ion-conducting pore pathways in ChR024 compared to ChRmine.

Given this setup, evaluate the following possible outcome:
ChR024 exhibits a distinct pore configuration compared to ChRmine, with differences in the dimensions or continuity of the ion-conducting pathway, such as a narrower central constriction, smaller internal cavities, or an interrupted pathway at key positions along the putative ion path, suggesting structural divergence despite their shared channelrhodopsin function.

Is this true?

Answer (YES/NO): YES